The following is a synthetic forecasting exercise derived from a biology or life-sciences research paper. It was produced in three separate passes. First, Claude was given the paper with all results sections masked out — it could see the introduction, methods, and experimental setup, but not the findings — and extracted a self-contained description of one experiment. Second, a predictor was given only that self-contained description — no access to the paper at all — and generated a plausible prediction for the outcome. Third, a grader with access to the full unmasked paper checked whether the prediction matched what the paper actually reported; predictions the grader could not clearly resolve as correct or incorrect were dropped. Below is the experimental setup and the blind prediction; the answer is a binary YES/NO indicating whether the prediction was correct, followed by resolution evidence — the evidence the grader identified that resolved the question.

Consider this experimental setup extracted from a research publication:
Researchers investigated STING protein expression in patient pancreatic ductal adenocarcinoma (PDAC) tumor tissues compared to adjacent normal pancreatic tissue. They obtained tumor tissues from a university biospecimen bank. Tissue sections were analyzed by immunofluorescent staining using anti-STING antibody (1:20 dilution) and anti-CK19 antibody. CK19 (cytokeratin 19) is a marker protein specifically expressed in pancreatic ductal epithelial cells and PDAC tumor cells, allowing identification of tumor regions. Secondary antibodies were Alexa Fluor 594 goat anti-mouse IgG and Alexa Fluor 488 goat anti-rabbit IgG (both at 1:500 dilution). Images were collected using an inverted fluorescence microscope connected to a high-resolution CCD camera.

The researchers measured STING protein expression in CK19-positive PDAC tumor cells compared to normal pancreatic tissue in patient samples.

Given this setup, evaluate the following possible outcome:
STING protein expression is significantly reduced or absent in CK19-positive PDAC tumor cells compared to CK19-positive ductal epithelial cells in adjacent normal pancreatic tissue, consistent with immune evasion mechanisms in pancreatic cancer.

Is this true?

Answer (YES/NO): YES